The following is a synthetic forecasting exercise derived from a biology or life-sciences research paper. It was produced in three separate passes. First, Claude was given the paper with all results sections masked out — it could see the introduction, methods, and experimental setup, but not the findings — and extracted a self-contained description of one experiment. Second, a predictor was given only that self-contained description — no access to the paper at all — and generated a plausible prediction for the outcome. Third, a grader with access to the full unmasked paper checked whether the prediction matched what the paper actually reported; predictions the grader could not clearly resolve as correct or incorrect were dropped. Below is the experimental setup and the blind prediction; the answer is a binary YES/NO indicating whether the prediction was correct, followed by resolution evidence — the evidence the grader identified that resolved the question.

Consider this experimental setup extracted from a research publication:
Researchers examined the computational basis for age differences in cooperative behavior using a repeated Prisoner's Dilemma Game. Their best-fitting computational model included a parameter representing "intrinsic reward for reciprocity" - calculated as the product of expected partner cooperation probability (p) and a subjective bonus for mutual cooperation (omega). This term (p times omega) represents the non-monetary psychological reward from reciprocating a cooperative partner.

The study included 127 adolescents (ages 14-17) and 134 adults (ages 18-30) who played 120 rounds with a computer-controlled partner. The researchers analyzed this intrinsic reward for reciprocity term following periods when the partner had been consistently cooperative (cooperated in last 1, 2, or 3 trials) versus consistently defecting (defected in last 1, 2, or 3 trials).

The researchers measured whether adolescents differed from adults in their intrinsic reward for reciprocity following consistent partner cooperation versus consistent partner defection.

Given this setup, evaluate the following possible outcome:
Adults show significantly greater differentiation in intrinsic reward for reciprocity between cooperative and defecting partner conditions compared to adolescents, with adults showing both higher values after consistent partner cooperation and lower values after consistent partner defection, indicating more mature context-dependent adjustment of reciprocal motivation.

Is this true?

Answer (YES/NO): NO